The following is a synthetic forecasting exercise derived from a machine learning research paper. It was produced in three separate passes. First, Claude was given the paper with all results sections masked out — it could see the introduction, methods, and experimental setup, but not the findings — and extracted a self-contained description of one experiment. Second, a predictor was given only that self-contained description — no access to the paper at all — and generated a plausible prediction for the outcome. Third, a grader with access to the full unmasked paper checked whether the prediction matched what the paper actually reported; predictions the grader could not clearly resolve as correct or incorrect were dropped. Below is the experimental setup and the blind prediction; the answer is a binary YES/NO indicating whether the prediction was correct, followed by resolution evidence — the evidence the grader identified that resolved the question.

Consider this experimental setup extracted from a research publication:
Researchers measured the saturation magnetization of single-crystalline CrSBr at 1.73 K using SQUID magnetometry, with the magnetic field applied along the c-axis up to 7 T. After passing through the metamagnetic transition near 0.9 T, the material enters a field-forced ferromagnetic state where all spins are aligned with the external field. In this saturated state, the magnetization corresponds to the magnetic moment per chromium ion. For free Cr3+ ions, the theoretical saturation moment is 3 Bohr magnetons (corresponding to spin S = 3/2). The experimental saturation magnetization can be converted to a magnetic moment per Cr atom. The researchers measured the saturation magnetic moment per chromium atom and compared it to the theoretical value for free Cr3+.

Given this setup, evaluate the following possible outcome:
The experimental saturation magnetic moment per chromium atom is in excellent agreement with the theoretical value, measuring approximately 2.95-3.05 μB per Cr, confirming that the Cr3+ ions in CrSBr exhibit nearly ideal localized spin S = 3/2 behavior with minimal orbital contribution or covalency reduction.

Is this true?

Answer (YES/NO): NO